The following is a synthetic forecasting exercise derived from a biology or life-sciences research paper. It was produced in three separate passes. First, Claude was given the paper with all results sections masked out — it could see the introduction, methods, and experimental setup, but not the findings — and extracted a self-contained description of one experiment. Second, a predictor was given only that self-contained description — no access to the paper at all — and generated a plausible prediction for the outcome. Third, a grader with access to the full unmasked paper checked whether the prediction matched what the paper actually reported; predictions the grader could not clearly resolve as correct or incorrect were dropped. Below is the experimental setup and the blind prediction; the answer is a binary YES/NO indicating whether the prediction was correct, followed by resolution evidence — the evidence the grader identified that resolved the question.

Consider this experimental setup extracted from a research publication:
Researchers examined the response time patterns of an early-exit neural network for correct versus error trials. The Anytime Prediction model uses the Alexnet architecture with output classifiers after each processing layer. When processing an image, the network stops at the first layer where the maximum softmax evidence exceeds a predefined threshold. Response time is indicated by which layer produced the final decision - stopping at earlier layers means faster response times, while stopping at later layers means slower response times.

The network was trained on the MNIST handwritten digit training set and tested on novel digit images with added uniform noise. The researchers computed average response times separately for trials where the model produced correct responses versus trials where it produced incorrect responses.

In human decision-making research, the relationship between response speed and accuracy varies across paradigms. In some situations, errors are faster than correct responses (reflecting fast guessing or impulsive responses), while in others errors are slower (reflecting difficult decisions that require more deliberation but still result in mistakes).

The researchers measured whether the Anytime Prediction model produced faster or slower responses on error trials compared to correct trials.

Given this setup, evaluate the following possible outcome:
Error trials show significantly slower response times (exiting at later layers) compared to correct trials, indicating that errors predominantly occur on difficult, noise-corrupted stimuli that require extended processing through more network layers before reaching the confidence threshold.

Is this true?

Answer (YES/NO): NO